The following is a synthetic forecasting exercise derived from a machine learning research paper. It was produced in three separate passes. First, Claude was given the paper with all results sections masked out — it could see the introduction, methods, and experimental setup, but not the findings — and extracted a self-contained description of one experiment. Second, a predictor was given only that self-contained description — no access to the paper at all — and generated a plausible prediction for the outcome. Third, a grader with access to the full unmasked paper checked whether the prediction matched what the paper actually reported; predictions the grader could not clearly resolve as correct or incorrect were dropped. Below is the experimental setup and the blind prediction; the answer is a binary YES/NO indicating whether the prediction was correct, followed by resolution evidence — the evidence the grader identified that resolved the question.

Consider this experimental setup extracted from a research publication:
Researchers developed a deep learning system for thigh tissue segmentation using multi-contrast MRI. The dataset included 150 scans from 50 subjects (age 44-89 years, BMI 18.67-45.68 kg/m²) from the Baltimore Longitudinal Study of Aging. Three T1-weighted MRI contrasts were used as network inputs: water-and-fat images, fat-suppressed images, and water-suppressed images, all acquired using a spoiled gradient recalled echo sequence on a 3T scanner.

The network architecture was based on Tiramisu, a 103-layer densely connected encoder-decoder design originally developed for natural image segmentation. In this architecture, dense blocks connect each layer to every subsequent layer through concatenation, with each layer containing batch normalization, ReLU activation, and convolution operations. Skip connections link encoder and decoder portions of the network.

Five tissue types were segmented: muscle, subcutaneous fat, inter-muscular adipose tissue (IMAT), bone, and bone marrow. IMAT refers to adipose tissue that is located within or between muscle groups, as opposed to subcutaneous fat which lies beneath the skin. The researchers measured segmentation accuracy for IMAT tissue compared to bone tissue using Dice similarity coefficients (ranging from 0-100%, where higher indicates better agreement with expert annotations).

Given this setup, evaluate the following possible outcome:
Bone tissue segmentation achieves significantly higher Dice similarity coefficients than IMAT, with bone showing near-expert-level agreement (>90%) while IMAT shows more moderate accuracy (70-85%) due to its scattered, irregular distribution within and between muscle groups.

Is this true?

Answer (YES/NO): YES